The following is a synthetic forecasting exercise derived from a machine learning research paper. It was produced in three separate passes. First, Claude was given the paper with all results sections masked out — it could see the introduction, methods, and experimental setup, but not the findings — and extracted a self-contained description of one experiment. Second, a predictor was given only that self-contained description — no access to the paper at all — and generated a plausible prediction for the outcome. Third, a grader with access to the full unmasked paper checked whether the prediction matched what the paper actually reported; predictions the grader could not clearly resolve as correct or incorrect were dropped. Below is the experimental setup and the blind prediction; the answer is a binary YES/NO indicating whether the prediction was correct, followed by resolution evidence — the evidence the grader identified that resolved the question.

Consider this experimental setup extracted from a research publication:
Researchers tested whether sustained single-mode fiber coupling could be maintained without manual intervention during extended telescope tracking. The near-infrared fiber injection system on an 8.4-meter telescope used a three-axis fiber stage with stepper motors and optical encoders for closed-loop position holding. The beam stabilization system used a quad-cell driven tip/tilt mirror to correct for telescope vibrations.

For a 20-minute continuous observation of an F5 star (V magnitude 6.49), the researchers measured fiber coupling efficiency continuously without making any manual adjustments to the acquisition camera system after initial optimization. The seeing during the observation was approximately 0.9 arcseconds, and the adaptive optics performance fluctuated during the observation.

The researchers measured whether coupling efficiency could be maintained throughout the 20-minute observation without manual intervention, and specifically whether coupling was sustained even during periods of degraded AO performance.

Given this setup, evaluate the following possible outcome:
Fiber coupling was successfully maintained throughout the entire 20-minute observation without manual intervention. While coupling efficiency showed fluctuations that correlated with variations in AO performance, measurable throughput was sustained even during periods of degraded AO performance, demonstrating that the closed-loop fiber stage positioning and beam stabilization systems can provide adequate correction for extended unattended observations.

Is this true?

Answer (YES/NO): YES